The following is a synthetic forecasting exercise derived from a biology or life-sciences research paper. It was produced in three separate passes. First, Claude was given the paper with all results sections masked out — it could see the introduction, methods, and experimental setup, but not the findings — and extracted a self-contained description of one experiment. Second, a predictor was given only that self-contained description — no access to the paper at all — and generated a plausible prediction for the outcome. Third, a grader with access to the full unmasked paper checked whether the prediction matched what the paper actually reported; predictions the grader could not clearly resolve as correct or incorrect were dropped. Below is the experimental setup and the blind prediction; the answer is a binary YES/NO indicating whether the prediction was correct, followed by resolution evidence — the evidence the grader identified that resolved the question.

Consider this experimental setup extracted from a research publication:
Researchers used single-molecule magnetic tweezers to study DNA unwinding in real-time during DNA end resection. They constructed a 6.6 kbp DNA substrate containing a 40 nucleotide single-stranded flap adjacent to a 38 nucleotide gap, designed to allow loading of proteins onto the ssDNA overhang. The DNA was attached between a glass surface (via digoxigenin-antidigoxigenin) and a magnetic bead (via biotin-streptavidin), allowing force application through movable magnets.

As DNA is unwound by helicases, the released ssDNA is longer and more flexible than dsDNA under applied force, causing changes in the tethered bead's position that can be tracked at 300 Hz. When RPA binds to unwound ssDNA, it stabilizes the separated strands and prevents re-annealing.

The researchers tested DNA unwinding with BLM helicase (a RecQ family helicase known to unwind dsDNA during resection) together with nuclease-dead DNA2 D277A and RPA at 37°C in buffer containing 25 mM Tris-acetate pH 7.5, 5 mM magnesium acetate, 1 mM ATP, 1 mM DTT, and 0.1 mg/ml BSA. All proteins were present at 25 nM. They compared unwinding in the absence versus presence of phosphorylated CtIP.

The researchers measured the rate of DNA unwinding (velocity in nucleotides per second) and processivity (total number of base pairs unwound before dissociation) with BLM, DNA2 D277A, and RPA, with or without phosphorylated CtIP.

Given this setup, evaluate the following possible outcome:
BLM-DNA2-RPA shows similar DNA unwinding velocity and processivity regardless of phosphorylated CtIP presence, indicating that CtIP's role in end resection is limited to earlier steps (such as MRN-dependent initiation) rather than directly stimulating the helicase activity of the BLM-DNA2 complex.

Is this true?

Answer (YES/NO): NO